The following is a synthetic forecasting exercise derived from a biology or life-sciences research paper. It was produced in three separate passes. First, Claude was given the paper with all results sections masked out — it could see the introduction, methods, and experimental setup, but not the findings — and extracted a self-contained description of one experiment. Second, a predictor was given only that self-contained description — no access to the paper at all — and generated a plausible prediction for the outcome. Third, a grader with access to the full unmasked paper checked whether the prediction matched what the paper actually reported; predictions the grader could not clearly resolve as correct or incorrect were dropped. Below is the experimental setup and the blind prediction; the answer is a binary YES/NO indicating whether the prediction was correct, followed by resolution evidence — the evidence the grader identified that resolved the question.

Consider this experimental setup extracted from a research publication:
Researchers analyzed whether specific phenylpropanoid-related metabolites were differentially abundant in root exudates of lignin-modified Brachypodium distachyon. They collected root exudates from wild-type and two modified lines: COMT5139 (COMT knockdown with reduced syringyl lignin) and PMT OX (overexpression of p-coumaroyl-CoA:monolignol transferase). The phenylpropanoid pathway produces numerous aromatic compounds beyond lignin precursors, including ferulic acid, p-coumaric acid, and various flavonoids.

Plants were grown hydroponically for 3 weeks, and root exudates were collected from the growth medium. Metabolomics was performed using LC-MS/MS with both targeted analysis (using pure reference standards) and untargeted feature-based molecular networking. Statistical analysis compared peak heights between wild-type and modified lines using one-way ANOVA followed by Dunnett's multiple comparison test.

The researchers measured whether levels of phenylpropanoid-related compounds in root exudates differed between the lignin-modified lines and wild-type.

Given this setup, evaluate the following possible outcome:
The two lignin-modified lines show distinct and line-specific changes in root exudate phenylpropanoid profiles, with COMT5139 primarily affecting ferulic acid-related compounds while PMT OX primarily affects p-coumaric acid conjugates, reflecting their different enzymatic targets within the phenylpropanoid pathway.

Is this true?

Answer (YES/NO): NO